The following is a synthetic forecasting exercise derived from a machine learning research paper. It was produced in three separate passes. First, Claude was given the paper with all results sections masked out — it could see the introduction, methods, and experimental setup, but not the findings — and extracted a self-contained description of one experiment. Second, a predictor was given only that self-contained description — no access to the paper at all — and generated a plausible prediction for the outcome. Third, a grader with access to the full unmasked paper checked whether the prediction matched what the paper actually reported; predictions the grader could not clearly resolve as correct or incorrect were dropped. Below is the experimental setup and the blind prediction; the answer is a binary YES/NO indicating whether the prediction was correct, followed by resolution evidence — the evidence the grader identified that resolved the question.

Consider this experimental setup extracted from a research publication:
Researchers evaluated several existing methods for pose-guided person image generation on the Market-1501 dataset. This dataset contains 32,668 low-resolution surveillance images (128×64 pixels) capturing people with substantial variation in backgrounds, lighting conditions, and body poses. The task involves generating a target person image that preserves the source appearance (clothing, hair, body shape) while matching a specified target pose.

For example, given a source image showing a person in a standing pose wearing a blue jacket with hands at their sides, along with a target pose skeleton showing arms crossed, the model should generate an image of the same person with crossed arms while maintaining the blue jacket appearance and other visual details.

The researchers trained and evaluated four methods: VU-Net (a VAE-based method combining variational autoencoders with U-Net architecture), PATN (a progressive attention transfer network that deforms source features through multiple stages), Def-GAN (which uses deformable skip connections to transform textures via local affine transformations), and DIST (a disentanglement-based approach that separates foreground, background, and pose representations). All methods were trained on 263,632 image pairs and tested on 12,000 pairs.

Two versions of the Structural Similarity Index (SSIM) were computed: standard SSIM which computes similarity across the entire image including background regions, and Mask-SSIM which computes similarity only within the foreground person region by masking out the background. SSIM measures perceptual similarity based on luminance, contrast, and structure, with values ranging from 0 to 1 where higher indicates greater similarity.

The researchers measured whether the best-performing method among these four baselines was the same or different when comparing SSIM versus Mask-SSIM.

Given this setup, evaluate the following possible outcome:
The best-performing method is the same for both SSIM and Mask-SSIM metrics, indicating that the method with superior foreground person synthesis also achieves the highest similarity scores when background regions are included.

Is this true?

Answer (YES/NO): NO